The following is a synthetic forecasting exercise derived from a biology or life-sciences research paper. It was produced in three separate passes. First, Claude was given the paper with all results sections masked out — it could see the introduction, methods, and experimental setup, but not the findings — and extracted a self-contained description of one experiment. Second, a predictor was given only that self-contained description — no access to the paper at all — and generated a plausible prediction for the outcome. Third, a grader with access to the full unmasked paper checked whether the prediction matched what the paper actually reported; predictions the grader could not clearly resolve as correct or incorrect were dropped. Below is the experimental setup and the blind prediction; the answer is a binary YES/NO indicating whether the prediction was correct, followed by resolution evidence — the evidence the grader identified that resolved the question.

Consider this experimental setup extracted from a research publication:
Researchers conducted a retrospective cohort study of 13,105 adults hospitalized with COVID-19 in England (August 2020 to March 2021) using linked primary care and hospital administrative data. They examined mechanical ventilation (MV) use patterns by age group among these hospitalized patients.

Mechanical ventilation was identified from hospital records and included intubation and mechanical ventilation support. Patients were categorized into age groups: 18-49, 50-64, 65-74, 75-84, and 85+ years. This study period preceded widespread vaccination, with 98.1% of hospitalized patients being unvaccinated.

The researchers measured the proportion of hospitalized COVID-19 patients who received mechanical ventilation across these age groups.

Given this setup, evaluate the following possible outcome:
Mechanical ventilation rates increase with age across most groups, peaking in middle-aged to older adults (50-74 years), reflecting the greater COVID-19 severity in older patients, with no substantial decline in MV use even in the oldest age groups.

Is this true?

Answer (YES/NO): NO